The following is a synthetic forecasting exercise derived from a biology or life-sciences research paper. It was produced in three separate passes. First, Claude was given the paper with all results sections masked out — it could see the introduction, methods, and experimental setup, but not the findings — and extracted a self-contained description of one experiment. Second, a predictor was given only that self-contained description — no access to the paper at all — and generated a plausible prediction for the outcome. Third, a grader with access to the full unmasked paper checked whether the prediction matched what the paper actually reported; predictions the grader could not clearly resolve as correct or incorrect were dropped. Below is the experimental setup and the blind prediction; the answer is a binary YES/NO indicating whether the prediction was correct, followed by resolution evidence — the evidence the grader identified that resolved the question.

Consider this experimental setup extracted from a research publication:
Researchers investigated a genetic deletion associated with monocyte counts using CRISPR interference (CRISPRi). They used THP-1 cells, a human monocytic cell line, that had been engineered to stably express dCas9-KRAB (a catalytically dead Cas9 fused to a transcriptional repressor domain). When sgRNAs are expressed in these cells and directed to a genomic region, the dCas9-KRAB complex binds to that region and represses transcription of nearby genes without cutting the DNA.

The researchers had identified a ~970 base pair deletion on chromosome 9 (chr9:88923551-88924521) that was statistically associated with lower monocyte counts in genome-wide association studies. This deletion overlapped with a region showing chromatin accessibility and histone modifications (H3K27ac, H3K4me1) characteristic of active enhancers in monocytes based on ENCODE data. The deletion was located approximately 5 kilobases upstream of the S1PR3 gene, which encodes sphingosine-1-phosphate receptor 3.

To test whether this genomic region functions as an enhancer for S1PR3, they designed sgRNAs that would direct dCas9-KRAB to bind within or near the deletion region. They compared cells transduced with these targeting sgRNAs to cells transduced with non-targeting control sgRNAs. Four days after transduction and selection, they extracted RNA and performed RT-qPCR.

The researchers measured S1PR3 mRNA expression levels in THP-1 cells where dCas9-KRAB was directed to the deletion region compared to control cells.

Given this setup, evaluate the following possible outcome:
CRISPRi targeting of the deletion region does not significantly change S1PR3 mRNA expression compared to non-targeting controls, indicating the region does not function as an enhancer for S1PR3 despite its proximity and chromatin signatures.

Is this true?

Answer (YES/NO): NO